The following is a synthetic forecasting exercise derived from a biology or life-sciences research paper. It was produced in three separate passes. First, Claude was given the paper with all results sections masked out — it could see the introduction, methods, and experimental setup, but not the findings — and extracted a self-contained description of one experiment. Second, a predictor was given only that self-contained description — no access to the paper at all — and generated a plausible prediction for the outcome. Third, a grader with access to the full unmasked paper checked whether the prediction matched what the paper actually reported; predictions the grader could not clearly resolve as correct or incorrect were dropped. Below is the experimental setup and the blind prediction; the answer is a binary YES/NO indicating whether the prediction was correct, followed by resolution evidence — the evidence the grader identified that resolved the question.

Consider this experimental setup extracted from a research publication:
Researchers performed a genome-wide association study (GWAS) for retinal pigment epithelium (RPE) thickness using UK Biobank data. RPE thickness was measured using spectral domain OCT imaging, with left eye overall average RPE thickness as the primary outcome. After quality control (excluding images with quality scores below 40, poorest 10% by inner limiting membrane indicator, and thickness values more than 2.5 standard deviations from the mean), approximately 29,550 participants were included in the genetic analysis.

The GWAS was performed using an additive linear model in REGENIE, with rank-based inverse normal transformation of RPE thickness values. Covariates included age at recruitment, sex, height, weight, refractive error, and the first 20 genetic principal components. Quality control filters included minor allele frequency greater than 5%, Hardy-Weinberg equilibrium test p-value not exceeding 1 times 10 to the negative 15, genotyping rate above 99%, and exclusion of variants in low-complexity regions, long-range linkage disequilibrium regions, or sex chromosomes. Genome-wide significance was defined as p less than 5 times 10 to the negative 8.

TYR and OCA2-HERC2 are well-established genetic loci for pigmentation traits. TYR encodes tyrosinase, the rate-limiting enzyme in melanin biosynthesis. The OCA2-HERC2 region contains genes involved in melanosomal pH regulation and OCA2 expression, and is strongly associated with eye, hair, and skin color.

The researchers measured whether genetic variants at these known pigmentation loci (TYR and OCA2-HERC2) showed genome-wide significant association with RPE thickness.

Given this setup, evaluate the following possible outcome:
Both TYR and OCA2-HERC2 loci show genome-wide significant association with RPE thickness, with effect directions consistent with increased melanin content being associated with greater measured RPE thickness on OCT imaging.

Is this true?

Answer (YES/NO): YES